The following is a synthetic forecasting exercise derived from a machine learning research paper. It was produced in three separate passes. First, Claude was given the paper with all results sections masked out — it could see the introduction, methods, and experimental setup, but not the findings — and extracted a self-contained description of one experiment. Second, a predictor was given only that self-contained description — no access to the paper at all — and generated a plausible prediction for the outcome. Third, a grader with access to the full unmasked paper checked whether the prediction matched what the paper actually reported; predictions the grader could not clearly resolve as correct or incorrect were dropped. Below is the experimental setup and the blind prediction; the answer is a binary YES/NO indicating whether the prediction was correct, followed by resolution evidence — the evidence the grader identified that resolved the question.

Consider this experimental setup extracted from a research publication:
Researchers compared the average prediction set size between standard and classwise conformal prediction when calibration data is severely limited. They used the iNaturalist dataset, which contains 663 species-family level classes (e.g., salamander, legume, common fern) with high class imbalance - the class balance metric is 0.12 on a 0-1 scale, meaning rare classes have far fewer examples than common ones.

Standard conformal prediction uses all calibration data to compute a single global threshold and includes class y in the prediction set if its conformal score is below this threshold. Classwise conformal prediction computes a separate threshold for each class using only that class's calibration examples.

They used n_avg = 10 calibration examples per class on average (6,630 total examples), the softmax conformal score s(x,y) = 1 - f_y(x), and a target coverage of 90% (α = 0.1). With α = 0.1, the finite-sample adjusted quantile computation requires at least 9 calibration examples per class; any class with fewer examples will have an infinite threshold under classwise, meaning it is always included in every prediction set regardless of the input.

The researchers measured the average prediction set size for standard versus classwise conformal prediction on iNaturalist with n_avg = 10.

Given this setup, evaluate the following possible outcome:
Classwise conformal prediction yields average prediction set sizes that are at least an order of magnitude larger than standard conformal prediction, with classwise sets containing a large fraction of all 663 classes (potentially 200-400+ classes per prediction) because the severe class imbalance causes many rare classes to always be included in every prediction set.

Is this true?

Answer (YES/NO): NO